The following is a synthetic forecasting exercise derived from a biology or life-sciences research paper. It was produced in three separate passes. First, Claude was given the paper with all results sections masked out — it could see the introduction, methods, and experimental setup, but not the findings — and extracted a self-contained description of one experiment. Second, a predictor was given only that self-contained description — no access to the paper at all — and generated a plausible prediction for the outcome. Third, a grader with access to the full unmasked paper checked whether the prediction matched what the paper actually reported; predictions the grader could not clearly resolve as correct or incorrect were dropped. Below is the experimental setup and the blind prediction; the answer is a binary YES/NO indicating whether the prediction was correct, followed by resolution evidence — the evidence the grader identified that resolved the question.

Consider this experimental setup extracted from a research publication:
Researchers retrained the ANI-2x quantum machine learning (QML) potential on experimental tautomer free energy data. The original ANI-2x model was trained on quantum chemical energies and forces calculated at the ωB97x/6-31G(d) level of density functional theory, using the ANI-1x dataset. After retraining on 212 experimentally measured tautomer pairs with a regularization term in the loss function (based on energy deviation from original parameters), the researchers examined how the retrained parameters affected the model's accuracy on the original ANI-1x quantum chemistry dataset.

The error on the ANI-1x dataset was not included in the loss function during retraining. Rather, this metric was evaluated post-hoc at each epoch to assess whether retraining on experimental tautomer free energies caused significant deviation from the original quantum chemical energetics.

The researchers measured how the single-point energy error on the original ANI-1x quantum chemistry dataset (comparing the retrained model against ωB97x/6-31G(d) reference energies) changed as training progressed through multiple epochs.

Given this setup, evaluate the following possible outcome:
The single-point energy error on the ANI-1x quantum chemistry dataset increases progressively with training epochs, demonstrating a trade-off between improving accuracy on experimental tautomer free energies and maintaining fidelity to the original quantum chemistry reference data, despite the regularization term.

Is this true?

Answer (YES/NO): YES